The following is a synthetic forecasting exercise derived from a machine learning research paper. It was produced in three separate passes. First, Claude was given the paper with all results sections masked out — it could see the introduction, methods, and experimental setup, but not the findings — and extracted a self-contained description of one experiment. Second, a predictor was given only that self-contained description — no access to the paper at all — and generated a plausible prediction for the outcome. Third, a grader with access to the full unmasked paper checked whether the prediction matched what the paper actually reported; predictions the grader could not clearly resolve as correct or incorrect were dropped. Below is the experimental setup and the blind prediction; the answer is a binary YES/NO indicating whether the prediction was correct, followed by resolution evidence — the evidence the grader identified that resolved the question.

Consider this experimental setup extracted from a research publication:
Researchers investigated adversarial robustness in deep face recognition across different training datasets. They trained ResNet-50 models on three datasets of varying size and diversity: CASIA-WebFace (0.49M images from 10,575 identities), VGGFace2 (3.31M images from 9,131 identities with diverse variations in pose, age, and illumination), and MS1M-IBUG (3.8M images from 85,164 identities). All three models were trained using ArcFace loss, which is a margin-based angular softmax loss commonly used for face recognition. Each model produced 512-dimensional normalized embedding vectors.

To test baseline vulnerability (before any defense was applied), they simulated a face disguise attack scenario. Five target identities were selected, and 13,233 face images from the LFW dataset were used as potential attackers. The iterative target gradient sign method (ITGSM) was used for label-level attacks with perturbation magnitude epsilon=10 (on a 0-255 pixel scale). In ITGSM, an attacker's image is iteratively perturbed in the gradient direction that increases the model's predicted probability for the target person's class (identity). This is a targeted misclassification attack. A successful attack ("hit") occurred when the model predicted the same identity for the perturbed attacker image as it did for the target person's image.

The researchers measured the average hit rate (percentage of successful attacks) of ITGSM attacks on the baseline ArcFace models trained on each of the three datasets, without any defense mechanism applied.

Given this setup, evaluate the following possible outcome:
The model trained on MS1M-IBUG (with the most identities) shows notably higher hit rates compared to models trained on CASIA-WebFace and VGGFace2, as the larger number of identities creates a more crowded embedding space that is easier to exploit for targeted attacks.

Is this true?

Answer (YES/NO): NO